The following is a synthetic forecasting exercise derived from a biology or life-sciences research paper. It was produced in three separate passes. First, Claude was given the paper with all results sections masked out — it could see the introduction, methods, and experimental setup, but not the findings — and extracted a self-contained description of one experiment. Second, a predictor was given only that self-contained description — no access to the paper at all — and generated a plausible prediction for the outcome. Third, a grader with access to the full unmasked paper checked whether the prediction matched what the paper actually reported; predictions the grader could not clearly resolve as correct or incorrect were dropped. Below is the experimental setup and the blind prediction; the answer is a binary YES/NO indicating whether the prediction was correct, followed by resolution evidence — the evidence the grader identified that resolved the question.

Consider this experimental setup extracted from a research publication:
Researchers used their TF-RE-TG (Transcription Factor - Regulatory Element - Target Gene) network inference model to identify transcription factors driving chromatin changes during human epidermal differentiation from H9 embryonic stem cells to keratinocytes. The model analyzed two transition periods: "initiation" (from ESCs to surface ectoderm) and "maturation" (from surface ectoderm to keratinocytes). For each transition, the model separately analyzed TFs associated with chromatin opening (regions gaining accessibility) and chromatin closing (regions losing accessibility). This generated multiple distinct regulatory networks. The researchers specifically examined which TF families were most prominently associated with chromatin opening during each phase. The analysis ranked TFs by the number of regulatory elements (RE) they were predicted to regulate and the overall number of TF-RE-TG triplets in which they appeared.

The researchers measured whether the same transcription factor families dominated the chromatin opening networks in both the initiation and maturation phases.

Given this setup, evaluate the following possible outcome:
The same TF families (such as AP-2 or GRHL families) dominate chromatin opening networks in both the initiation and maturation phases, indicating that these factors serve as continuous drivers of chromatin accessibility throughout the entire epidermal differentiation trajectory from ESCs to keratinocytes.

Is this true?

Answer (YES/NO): NO